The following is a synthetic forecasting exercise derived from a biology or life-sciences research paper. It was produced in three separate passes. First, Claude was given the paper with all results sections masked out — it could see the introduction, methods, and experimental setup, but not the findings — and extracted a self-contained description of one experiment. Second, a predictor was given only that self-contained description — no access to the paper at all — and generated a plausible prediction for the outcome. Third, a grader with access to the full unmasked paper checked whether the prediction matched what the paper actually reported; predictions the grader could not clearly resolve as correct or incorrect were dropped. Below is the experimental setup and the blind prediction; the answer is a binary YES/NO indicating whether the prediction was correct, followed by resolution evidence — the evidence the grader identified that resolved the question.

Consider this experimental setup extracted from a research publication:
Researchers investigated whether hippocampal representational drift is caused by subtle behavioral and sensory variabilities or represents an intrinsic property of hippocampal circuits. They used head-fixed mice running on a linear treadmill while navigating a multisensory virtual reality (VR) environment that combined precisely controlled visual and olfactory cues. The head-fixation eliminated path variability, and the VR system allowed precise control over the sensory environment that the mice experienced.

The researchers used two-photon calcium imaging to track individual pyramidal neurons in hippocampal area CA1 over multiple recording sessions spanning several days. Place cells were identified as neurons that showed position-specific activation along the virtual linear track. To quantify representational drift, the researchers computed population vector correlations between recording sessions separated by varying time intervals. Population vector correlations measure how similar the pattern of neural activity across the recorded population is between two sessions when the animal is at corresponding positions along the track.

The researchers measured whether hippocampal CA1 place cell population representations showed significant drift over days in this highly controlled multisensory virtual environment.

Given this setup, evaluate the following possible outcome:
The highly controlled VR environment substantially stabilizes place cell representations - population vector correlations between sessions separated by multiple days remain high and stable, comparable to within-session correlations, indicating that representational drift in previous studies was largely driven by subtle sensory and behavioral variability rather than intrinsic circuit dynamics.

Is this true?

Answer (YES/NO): NO